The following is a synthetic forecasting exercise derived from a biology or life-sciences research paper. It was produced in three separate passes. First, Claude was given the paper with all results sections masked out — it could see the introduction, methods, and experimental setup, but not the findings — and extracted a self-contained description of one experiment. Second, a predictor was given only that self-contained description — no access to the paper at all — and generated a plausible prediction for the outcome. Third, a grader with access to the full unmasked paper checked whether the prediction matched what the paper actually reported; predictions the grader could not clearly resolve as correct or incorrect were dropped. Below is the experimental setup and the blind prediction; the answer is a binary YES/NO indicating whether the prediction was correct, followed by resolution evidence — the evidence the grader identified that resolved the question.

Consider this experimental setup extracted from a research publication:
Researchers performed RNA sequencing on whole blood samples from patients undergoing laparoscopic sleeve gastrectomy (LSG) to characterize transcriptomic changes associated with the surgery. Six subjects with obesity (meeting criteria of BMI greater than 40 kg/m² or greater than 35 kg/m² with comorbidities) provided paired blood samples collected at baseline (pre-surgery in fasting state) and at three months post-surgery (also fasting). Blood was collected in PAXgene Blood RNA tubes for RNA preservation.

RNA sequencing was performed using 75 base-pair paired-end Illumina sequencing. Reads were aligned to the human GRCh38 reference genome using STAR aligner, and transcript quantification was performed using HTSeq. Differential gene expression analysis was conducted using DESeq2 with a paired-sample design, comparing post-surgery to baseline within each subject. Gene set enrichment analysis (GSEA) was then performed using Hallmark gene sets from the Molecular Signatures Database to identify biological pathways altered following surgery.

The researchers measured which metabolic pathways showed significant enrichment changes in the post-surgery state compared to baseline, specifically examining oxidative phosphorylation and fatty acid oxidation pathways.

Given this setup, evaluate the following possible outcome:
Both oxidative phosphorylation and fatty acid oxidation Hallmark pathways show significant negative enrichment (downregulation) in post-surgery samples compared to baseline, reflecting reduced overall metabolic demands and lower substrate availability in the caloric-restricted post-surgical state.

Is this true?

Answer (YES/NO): NO